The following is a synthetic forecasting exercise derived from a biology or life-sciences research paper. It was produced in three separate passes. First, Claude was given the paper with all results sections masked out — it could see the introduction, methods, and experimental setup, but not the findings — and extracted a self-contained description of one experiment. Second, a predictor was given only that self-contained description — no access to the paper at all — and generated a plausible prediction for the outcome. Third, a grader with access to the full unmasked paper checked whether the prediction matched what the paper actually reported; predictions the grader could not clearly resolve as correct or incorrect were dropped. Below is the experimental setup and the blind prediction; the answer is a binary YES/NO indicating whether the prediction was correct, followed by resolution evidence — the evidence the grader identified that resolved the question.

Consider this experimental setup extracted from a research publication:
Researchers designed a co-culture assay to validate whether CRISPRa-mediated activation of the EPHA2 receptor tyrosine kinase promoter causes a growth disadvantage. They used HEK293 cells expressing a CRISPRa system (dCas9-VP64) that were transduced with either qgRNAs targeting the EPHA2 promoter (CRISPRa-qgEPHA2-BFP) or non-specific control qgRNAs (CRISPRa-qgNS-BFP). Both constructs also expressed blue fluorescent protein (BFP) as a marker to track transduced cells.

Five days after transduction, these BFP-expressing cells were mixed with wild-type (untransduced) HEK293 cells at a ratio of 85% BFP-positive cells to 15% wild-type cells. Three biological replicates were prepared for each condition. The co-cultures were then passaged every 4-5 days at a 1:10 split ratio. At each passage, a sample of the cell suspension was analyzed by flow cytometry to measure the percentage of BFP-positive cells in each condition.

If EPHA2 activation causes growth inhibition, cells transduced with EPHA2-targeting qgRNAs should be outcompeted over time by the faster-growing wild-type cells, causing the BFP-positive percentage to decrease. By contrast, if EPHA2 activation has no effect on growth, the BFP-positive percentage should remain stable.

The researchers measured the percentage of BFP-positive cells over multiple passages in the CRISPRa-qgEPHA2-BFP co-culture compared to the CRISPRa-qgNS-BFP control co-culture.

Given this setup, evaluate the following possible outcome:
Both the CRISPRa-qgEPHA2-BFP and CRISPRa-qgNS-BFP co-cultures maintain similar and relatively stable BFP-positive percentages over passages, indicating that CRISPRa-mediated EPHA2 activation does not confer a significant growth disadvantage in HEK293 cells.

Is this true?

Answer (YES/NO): NO